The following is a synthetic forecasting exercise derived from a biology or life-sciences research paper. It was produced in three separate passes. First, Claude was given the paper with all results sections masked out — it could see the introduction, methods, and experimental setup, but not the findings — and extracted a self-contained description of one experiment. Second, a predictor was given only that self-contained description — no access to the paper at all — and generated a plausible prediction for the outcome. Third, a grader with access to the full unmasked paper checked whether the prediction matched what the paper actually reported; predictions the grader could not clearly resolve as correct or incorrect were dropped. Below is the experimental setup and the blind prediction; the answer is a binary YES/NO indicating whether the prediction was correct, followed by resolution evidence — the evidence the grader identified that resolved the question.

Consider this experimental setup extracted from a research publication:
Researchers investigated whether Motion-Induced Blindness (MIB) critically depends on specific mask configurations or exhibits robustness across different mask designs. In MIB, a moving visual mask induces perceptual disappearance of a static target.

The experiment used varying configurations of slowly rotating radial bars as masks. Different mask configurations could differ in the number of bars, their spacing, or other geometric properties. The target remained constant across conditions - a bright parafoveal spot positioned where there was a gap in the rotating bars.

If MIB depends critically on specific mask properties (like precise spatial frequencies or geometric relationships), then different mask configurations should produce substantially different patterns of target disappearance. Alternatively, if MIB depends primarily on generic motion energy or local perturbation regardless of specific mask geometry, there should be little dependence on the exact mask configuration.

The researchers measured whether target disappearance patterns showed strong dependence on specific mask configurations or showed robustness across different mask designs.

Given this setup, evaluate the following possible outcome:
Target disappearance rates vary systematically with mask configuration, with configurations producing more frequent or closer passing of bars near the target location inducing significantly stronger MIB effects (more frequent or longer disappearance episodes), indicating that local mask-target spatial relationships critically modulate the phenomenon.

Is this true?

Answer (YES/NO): NO